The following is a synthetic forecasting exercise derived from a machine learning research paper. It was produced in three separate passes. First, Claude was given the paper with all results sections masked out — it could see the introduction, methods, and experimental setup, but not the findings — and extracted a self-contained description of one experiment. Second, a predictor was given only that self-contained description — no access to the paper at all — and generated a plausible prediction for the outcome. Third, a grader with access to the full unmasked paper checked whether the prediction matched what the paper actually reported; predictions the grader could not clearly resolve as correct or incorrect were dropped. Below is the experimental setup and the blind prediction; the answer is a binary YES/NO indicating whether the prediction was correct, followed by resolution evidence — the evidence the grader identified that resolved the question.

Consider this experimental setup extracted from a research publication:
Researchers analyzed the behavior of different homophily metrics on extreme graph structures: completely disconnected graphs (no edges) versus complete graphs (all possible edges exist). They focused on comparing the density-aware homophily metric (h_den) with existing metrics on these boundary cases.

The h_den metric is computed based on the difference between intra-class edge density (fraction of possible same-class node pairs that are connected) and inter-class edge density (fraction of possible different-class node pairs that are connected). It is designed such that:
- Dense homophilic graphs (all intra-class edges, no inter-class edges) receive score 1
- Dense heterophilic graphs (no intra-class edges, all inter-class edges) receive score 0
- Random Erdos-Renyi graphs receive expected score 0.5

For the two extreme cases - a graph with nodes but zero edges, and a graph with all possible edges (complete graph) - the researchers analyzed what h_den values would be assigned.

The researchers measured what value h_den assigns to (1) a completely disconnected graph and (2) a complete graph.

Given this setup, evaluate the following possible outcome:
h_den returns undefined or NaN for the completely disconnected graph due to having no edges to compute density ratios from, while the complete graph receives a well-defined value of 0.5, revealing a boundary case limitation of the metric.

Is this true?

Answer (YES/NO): NO